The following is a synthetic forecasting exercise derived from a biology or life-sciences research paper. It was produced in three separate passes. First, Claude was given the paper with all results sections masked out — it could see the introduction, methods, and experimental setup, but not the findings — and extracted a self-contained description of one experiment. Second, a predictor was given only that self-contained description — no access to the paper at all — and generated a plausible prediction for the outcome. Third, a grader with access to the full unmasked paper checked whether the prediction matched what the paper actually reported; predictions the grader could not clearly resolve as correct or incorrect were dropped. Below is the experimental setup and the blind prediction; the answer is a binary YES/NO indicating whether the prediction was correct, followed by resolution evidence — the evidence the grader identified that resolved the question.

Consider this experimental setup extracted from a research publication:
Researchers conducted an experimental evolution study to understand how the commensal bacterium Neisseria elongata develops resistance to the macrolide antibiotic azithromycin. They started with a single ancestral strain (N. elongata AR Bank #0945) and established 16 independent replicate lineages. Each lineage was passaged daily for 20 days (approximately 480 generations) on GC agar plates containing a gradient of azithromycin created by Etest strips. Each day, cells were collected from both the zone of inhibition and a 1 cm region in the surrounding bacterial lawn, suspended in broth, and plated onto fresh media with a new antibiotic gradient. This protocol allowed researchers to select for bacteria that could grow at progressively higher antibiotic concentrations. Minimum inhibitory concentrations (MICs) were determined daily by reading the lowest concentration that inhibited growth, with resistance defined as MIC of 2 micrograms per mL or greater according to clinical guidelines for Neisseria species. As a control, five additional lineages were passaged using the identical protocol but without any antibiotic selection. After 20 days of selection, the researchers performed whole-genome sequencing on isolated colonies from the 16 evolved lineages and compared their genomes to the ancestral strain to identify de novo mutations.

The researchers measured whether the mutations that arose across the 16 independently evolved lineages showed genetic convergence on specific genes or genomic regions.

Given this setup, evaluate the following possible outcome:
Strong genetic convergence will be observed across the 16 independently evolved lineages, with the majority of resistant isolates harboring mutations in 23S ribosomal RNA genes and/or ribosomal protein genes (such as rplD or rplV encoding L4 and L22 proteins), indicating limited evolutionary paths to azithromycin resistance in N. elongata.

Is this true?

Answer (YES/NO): NO